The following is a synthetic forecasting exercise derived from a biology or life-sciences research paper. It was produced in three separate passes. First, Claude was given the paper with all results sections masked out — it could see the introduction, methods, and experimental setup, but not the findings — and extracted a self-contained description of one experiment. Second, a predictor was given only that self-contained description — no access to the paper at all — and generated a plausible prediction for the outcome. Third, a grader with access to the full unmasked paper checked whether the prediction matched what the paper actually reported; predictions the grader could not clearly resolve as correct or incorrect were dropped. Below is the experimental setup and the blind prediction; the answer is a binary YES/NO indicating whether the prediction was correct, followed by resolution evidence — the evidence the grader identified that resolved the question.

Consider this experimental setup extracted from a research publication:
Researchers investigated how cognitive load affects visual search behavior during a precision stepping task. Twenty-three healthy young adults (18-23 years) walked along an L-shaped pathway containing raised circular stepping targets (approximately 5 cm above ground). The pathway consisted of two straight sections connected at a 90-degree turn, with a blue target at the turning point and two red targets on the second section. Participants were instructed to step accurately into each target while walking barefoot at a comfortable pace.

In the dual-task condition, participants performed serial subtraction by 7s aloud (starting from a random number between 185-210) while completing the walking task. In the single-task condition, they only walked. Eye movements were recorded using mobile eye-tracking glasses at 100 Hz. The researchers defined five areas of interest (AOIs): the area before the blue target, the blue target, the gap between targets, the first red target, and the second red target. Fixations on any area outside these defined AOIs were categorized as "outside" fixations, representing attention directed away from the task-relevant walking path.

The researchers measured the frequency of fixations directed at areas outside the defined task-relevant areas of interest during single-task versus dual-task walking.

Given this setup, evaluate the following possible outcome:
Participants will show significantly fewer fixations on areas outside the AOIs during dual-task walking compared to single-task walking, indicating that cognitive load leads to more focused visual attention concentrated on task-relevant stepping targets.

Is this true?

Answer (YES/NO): NO